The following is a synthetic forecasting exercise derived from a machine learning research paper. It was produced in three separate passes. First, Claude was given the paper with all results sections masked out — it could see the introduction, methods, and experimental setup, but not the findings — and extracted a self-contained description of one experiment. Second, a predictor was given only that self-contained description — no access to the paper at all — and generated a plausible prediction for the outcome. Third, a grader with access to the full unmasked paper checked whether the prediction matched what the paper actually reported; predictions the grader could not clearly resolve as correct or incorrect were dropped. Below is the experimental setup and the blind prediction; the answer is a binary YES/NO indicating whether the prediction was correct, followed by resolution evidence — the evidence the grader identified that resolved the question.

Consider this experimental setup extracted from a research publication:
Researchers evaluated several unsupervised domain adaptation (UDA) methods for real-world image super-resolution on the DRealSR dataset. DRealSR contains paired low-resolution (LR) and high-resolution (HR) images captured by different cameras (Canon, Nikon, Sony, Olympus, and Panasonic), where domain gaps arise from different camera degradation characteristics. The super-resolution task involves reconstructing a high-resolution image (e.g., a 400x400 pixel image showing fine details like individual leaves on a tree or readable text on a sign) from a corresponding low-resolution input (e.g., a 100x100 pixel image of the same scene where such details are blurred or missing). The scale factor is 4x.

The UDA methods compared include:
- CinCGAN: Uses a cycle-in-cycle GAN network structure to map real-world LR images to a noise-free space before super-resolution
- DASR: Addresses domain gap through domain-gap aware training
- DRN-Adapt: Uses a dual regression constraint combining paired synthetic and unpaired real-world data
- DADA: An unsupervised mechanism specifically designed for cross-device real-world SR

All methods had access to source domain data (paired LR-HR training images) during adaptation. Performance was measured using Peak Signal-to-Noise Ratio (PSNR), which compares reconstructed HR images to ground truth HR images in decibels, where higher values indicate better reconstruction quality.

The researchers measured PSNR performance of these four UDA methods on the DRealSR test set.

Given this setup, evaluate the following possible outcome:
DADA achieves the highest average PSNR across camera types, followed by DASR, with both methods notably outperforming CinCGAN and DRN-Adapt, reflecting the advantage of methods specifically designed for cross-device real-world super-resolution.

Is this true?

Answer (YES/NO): NO